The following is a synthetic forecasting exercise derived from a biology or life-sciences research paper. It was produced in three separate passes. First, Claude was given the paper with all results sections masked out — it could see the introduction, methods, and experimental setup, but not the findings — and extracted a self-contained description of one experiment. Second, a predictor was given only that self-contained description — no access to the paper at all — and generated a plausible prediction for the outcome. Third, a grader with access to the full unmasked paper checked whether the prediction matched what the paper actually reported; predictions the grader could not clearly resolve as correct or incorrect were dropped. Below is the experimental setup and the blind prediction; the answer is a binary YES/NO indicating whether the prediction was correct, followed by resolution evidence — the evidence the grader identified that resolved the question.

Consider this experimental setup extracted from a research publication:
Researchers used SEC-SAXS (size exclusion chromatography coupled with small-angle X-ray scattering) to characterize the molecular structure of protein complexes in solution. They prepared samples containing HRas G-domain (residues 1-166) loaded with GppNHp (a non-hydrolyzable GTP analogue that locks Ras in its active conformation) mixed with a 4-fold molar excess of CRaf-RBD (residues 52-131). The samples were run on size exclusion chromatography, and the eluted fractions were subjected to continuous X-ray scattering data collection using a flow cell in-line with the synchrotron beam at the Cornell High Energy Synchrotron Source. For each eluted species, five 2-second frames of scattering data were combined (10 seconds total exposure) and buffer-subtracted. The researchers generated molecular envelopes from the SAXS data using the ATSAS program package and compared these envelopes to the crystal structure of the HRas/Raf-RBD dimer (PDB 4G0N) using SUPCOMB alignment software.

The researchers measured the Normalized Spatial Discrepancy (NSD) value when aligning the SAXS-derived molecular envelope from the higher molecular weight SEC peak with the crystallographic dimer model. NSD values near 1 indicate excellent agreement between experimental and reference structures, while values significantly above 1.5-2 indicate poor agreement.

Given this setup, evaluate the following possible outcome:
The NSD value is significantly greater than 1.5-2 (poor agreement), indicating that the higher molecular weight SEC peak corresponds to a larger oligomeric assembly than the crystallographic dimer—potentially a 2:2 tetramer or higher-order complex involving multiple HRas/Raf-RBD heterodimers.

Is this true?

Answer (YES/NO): NO